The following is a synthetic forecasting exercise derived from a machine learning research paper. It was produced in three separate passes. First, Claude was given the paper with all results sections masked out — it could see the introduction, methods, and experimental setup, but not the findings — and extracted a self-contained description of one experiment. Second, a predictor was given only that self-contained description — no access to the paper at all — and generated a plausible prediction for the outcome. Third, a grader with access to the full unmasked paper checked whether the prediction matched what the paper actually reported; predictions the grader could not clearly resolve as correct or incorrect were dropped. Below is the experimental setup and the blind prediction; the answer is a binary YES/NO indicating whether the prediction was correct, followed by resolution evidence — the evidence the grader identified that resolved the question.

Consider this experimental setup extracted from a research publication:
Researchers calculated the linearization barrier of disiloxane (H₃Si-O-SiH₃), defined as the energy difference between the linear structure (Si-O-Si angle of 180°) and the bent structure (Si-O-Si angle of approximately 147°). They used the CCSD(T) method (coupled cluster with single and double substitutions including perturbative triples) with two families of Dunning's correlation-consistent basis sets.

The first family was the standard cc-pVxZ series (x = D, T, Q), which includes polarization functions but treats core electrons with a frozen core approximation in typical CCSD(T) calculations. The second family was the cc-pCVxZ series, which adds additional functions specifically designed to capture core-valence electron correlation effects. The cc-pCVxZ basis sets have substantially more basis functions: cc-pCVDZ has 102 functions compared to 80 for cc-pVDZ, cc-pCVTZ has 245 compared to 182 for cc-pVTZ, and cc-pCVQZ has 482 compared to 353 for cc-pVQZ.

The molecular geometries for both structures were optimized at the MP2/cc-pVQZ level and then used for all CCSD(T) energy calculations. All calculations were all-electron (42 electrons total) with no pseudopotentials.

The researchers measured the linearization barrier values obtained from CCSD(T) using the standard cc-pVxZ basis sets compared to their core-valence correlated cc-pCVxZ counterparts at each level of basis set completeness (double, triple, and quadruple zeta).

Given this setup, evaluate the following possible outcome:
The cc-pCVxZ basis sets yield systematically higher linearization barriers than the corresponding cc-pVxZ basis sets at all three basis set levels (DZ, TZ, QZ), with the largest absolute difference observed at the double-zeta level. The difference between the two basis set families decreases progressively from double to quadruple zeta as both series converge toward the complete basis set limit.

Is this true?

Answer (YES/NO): NO